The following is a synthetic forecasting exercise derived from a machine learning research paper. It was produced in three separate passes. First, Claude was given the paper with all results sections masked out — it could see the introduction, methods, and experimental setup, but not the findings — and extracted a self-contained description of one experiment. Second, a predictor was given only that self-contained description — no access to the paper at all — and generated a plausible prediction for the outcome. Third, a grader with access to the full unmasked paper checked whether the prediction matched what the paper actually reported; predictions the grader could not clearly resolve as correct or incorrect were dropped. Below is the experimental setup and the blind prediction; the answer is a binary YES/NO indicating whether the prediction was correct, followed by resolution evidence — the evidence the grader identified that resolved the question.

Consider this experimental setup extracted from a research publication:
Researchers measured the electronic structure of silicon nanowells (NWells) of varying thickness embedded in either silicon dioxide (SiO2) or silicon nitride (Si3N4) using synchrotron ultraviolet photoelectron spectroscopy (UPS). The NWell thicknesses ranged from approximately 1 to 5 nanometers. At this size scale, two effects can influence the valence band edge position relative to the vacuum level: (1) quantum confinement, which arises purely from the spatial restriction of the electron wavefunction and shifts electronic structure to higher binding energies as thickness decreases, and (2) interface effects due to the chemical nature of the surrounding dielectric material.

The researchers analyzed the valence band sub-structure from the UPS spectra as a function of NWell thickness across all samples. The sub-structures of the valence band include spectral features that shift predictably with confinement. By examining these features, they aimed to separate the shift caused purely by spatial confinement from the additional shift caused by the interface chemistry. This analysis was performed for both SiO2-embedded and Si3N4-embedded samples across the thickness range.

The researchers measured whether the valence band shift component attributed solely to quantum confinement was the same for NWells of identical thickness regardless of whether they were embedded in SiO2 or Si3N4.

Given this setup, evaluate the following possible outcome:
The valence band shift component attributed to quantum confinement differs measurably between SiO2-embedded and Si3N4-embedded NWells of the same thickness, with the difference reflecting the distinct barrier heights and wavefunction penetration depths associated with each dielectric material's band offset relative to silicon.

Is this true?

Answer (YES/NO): NO